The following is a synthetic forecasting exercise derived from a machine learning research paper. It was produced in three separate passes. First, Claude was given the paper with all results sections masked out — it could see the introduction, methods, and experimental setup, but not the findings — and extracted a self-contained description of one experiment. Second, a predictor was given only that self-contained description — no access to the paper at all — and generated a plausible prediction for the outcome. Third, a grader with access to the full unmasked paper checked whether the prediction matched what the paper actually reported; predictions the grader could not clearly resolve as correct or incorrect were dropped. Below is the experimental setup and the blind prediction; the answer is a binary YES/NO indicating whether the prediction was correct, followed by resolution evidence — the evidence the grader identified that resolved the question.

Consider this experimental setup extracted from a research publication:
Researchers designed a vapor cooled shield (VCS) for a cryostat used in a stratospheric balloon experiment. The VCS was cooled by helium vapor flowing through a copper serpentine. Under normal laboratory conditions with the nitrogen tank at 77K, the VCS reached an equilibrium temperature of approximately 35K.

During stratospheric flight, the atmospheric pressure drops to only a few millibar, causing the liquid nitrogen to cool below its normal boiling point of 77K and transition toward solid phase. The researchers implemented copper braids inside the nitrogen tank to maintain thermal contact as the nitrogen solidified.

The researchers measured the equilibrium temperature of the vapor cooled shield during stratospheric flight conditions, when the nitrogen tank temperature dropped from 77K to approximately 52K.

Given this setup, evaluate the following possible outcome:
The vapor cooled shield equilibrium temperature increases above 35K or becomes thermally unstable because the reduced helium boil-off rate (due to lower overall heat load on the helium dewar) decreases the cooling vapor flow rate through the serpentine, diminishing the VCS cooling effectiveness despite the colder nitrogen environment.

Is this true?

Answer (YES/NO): NO